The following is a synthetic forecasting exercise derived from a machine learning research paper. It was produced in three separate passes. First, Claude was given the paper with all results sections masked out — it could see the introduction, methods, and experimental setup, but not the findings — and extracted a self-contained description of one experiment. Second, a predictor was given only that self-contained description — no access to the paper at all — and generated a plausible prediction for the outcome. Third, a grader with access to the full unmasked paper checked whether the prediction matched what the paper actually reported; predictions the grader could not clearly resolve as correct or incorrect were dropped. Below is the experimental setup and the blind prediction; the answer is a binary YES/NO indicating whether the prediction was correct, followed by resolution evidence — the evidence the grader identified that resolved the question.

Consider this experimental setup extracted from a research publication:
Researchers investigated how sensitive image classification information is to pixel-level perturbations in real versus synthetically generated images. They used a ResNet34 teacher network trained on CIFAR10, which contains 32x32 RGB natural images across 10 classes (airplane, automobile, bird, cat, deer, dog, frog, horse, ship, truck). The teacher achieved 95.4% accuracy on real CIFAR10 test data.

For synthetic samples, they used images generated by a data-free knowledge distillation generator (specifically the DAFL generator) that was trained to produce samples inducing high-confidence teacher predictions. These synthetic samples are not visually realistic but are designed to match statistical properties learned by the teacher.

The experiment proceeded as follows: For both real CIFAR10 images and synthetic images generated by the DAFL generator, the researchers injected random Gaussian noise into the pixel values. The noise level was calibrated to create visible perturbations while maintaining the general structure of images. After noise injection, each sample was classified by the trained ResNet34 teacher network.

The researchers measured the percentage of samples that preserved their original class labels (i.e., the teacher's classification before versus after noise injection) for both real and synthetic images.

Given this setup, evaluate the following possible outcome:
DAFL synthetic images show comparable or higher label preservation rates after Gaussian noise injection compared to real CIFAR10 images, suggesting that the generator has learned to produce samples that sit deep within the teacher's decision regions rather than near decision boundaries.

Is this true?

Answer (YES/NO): NO